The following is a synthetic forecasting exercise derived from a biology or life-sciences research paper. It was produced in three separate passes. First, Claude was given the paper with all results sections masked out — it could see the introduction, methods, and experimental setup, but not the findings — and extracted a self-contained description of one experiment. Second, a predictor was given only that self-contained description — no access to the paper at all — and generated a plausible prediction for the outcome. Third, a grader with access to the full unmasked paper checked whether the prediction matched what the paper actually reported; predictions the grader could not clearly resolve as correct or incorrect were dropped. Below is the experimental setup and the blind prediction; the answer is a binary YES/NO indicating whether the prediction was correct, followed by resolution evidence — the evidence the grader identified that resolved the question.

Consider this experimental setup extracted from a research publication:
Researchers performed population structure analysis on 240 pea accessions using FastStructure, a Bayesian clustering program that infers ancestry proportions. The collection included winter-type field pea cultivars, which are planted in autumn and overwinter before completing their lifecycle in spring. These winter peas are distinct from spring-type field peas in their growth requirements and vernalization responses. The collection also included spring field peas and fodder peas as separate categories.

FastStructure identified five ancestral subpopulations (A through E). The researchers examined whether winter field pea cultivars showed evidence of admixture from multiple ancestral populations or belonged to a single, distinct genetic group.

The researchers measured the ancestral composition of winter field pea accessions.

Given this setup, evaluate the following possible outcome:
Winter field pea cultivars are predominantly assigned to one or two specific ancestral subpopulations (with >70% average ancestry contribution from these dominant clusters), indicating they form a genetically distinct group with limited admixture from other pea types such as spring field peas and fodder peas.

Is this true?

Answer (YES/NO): NO